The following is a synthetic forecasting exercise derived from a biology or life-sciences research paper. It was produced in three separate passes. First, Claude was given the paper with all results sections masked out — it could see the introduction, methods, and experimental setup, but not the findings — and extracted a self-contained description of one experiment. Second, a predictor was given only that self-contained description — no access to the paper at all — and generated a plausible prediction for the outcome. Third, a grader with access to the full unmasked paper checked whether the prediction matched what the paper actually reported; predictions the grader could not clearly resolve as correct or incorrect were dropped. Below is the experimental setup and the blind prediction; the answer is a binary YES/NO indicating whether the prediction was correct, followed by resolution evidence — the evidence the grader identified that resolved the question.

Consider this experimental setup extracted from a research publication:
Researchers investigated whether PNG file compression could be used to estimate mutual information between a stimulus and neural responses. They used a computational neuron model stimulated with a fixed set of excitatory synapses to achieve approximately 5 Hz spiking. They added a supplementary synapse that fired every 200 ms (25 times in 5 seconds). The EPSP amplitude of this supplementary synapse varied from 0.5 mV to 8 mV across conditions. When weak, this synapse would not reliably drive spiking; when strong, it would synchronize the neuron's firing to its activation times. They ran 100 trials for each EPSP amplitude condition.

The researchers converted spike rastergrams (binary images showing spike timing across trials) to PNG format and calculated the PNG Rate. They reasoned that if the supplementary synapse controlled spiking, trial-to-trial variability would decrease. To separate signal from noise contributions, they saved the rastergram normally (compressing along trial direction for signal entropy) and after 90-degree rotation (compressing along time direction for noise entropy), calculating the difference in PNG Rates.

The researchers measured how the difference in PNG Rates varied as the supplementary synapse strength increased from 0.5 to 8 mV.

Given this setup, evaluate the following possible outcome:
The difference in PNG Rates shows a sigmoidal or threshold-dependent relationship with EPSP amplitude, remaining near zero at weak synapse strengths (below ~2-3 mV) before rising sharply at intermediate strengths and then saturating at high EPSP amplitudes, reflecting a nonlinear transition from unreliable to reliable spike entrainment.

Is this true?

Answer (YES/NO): YES